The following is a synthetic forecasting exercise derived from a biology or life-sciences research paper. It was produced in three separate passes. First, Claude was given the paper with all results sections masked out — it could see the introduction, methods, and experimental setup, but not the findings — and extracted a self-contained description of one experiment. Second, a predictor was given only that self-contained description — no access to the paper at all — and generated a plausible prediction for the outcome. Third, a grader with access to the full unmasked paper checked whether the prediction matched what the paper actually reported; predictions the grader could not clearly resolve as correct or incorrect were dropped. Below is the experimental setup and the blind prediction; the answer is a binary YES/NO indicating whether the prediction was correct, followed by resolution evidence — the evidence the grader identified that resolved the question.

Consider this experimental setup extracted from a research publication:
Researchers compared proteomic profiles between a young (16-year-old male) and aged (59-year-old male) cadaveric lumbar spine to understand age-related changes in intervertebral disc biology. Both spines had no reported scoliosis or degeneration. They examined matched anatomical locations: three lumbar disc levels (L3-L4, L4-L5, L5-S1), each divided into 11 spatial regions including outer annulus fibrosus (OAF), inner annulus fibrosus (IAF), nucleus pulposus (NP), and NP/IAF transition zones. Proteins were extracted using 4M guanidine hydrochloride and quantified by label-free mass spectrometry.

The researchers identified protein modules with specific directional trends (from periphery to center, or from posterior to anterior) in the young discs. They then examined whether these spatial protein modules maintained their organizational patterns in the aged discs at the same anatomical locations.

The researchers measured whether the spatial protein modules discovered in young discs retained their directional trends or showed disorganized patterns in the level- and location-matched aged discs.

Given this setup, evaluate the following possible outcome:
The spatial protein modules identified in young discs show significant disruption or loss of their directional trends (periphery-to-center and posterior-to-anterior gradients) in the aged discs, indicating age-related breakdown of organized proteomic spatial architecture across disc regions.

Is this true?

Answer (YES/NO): YES